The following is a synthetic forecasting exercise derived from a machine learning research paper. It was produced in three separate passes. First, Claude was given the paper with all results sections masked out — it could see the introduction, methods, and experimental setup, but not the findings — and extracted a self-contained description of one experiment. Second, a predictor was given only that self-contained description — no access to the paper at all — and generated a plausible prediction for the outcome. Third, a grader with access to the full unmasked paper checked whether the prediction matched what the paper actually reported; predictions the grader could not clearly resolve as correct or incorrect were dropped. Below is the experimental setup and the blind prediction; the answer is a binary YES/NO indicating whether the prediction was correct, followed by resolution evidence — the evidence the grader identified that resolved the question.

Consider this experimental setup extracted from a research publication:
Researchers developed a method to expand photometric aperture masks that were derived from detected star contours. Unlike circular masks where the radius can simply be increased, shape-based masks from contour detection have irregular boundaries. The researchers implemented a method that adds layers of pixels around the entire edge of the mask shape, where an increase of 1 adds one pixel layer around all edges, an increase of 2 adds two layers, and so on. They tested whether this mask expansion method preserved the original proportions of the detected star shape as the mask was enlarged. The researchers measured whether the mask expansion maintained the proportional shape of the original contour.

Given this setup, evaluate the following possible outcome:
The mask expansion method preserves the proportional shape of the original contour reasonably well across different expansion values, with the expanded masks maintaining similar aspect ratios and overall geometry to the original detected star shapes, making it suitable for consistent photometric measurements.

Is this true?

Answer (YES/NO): NO